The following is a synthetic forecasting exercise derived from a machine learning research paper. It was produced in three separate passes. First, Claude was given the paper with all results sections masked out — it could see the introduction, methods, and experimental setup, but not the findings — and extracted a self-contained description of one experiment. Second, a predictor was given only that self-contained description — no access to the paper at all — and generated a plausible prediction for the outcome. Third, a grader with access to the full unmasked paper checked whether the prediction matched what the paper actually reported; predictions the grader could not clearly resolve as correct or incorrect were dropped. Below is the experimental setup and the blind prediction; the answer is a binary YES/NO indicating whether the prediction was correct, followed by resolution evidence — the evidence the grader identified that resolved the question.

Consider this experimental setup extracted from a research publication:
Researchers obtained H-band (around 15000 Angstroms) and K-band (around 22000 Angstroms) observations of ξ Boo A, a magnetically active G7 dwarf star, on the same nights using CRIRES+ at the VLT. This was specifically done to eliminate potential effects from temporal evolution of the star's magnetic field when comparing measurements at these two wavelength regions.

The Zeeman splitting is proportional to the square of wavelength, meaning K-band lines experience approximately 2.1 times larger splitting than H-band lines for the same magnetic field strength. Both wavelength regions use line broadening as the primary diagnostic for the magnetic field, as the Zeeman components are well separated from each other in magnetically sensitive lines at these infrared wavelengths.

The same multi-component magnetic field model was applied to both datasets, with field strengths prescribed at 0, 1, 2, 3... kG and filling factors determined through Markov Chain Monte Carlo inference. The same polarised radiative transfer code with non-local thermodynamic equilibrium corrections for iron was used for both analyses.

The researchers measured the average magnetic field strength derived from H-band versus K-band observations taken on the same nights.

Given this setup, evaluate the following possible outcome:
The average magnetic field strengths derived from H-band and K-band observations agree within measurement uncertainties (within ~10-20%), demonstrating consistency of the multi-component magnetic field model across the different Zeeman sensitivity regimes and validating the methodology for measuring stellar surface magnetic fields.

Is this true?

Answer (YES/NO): NO